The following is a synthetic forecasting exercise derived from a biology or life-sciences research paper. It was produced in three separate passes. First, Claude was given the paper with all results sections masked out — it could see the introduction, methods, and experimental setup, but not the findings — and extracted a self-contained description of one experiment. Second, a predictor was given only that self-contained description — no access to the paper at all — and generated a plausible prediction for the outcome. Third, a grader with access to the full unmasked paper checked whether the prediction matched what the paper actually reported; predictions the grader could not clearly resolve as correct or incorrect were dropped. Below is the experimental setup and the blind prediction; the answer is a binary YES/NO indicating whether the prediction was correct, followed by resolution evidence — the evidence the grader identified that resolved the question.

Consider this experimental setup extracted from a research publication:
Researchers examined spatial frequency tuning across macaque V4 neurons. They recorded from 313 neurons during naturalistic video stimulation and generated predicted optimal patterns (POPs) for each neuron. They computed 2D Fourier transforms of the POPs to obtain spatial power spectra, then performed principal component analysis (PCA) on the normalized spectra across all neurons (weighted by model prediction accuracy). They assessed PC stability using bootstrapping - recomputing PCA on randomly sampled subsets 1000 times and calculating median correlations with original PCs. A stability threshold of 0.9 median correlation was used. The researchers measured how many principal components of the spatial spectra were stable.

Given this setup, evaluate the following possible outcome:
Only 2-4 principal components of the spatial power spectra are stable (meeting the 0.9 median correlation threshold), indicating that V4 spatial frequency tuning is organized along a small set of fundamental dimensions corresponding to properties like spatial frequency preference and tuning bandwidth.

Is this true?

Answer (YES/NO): YES